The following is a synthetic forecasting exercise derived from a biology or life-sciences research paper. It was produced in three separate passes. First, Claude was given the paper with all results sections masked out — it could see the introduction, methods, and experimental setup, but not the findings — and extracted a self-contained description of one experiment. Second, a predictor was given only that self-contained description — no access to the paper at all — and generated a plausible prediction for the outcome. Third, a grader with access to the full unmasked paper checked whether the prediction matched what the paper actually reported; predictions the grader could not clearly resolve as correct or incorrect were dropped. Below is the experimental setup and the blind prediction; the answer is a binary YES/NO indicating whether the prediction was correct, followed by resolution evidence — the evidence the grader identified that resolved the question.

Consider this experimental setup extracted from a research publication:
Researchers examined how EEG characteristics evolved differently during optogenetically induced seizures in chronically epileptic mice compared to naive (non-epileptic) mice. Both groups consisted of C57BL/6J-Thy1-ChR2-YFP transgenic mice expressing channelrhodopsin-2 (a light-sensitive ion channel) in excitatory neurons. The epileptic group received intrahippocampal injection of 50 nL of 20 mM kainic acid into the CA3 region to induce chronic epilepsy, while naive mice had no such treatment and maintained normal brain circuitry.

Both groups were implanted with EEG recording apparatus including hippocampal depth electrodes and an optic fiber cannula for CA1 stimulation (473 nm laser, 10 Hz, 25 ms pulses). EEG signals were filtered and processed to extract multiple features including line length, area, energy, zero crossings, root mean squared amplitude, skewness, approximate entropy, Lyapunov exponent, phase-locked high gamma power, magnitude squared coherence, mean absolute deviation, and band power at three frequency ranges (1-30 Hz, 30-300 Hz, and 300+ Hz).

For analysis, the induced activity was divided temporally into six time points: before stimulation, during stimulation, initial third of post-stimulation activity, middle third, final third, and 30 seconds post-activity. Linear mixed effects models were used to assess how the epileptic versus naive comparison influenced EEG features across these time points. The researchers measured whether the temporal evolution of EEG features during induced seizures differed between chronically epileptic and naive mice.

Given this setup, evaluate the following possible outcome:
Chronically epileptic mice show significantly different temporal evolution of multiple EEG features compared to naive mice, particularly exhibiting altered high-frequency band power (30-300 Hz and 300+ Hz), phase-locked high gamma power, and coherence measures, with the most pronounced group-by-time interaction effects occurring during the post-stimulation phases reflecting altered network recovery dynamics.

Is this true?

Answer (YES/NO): NO